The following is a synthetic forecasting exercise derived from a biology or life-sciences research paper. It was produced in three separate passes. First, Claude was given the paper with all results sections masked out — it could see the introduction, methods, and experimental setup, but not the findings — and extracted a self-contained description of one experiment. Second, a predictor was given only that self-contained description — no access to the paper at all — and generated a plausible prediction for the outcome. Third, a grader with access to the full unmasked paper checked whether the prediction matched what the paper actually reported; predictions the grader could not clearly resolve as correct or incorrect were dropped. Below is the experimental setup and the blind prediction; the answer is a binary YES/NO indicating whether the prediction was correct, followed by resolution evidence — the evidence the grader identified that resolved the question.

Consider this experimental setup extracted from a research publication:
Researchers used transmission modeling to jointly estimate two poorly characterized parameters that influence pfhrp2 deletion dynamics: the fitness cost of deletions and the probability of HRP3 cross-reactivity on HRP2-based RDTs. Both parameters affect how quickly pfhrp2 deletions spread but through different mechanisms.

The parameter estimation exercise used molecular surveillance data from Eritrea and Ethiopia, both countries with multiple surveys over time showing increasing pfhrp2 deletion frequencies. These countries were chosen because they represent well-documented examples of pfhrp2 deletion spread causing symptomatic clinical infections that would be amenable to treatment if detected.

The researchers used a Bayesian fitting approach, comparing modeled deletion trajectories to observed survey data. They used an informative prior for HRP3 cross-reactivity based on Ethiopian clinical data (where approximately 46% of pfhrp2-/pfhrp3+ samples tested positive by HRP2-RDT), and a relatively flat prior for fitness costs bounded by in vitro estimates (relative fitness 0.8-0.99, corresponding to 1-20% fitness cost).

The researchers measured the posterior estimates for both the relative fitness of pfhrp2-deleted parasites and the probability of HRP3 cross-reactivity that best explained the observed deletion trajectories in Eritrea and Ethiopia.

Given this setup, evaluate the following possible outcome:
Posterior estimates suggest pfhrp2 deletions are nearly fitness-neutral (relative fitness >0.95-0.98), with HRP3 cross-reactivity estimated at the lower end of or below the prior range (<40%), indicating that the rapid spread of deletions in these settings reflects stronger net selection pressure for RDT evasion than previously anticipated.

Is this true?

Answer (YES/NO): YES